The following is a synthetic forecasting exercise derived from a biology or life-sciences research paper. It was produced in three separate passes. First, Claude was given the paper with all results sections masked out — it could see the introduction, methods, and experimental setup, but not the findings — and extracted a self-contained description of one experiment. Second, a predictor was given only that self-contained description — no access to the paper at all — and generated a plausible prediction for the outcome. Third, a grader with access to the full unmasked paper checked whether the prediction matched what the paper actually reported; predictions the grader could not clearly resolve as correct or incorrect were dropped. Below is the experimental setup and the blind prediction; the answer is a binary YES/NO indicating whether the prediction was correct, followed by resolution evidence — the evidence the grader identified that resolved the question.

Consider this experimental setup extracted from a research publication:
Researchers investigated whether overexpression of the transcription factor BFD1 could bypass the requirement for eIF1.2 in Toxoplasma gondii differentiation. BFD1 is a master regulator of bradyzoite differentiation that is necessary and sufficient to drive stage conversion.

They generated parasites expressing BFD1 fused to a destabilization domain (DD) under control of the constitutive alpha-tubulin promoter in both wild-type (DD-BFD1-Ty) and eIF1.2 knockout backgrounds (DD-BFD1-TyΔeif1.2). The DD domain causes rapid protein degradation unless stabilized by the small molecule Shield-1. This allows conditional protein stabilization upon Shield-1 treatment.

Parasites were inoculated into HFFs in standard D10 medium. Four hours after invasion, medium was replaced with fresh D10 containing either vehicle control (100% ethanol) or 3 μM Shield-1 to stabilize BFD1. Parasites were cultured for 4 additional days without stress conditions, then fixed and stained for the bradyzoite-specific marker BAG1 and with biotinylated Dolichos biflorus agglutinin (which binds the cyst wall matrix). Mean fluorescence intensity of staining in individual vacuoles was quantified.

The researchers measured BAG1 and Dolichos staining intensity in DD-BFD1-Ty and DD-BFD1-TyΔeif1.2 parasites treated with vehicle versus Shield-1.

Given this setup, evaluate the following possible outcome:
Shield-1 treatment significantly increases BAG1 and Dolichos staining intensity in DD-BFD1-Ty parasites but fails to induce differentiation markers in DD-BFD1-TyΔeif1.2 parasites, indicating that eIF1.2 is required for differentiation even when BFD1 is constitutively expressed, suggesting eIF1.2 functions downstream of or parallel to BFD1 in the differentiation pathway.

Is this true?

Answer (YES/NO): NO